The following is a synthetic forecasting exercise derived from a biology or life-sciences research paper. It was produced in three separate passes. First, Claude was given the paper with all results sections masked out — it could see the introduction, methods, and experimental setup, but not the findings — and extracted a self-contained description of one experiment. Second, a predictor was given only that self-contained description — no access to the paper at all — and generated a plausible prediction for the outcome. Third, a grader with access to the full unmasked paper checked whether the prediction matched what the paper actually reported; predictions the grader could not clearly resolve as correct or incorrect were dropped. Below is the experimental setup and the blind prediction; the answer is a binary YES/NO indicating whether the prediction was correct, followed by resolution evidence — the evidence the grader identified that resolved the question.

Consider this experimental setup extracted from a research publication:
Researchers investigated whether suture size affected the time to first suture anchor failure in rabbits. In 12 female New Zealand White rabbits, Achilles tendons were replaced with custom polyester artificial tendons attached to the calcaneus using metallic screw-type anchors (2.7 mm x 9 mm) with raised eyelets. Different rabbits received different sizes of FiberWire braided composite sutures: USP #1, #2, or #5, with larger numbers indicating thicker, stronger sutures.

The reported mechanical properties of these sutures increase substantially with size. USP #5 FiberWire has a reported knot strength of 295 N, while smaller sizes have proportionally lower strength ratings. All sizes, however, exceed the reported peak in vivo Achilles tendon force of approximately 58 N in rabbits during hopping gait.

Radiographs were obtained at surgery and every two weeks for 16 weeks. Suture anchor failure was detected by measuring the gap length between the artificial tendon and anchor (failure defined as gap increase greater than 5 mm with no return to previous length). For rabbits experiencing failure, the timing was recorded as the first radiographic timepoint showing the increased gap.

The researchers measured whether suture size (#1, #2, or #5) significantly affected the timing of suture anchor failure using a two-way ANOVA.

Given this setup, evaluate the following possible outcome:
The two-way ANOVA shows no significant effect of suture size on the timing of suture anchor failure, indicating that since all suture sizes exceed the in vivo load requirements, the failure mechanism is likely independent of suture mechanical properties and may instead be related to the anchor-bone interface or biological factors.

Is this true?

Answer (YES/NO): NO